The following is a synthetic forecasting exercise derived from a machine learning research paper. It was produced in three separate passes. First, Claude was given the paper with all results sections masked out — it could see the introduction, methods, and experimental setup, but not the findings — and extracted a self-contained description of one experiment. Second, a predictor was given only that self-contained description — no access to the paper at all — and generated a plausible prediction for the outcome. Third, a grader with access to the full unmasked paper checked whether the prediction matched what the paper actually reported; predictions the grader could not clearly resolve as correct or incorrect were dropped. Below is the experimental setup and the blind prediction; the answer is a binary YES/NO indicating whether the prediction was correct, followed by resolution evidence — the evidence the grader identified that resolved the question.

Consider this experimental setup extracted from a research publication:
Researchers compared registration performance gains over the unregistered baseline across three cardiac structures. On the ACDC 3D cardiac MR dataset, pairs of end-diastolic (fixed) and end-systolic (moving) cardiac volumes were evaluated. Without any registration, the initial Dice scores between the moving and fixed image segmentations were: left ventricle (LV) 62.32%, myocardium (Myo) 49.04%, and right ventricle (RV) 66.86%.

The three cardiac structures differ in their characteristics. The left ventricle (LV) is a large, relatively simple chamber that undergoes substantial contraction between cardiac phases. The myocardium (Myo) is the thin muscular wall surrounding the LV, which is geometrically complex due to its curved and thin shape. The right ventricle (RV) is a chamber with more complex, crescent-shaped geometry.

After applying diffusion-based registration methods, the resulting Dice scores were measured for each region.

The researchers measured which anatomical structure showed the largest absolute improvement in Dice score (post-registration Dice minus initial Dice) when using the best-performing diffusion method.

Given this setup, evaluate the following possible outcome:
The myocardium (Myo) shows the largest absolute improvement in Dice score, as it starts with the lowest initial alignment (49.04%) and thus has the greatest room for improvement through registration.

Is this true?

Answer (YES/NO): NO